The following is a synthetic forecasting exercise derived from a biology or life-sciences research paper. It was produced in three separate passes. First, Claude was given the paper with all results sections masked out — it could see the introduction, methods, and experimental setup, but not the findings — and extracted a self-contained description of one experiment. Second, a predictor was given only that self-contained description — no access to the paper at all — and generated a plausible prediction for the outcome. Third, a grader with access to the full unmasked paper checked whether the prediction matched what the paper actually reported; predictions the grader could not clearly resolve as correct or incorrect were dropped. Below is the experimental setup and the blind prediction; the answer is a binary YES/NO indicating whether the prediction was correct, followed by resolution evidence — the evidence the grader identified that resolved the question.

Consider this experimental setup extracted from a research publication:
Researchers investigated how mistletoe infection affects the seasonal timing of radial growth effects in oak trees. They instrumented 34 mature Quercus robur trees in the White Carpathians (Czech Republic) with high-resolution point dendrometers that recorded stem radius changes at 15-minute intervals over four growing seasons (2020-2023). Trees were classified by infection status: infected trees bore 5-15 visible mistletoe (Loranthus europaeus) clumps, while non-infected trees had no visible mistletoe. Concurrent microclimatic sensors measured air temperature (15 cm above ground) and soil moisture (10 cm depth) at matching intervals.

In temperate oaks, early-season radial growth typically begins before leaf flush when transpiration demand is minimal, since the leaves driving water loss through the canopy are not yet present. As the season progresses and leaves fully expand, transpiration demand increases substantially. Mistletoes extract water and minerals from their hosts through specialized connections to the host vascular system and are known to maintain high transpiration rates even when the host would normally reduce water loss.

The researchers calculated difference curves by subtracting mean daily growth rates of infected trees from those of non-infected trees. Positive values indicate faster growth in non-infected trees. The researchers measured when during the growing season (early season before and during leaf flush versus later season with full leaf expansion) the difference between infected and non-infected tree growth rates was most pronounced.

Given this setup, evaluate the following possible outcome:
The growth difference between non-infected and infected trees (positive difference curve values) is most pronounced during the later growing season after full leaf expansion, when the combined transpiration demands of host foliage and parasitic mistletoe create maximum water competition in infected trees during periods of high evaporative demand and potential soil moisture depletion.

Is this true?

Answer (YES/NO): NO